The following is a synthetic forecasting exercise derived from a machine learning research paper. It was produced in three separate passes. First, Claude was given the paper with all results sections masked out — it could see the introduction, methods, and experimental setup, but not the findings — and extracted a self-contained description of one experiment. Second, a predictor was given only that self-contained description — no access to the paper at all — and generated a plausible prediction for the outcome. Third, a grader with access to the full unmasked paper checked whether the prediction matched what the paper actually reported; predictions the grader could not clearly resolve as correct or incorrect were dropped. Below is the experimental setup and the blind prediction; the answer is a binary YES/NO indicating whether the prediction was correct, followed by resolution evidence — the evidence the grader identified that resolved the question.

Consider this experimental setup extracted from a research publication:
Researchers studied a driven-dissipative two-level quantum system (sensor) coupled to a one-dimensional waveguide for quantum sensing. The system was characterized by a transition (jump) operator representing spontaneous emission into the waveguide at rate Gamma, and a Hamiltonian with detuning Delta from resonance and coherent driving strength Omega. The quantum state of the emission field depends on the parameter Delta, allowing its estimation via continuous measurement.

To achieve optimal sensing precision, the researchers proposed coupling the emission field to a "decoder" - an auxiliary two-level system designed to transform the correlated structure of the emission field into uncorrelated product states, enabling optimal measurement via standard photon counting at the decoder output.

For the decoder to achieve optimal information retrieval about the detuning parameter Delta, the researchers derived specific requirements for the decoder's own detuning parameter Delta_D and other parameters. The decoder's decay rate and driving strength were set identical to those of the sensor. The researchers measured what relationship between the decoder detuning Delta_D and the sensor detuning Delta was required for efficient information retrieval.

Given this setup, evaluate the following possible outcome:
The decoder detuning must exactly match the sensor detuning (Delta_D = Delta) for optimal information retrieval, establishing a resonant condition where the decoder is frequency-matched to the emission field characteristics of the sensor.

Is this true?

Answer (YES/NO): NO